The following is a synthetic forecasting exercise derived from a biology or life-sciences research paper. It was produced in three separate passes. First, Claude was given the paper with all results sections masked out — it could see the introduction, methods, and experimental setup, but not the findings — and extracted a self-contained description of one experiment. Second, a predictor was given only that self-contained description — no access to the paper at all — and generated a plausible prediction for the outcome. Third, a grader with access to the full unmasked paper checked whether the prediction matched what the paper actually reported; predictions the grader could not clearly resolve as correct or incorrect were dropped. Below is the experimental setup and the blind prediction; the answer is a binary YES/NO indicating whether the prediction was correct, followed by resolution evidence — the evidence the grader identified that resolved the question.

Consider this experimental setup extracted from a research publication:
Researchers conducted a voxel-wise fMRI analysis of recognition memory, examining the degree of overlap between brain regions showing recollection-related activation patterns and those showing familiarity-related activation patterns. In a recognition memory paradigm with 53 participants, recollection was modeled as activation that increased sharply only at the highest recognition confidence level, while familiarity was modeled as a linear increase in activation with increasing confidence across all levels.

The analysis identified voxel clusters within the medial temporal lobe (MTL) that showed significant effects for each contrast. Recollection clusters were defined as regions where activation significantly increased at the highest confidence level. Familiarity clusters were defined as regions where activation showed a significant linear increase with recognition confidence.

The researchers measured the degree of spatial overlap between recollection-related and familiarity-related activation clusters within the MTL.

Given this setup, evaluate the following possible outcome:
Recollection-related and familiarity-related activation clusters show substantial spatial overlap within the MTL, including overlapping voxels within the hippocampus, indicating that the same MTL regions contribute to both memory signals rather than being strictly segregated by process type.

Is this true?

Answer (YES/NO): YES